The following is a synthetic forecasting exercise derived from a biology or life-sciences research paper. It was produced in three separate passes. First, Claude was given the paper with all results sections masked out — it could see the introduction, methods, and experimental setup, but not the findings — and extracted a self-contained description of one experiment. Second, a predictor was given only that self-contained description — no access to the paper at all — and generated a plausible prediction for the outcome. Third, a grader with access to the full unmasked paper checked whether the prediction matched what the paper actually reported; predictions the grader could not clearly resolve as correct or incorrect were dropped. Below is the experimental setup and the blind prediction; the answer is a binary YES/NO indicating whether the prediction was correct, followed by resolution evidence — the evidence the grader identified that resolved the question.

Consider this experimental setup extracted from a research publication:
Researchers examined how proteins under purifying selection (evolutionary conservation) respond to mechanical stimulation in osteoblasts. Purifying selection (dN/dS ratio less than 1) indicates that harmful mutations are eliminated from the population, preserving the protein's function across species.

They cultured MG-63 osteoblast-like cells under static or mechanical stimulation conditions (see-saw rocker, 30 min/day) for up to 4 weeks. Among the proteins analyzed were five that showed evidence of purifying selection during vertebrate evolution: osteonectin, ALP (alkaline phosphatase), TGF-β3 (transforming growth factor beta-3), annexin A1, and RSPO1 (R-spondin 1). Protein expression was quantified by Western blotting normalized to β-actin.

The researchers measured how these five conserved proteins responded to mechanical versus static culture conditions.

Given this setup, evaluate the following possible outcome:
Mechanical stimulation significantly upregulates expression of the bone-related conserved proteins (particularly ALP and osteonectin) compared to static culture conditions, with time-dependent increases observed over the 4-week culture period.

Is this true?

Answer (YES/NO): YES